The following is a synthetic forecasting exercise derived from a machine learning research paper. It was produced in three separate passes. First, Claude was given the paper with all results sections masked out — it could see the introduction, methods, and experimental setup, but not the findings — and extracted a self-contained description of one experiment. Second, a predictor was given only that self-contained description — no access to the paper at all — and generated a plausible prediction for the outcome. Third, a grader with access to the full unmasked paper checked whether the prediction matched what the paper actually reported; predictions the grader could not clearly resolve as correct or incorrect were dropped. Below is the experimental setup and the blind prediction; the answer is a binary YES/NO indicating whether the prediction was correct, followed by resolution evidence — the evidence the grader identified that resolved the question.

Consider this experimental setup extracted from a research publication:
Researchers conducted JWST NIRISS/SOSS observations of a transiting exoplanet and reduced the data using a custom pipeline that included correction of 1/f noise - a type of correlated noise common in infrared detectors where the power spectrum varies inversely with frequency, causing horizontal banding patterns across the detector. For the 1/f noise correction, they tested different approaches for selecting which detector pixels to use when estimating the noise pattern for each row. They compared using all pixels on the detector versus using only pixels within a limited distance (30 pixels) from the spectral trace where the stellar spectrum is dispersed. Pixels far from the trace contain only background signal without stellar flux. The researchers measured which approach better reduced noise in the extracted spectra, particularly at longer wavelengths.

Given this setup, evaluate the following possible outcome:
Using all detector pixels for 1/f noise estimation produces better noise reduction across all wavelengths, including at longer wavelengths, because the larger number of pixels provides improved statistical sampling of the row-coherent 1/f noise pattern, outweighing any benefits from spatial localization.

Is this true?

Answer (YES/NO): NO